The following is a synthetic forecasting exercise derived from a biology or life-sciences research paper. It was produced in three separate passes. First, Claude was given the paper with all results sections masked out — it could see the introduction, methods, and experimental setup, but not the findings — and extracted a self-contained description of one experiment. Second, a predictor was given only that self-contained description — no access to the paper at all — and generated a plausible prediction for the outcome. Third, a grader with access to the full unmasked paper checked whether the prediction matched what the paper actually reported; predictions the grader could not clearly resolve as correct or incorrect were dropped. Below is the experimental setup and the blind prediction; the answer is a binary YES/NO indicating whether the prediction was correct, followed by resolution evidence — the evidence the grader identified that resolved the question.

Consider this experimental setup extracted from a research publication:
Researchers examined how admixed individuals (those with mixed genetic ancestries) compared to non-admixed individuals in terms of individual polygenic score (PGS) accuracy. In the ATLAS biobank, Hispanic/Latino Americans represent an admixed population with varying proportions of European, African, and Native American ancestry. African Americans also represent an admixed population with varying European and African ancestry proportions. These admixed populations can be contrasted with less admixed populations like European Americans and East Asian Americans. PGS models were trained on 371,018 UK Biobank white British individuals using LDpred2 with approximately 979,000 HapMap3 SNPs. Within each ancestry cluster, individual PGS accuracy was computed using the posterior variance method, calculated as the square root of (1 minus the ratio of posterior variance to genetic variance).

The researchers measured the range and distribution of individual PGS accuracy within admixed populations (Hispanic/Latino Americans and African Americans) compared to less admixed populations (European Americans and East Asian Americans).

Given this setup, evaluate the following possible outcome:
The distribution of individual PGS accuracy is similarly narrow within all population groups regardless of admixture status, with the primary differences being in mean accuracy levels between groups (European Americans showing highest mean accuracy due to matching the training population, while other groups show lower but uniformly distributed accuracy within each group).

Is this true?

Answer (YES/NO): NO